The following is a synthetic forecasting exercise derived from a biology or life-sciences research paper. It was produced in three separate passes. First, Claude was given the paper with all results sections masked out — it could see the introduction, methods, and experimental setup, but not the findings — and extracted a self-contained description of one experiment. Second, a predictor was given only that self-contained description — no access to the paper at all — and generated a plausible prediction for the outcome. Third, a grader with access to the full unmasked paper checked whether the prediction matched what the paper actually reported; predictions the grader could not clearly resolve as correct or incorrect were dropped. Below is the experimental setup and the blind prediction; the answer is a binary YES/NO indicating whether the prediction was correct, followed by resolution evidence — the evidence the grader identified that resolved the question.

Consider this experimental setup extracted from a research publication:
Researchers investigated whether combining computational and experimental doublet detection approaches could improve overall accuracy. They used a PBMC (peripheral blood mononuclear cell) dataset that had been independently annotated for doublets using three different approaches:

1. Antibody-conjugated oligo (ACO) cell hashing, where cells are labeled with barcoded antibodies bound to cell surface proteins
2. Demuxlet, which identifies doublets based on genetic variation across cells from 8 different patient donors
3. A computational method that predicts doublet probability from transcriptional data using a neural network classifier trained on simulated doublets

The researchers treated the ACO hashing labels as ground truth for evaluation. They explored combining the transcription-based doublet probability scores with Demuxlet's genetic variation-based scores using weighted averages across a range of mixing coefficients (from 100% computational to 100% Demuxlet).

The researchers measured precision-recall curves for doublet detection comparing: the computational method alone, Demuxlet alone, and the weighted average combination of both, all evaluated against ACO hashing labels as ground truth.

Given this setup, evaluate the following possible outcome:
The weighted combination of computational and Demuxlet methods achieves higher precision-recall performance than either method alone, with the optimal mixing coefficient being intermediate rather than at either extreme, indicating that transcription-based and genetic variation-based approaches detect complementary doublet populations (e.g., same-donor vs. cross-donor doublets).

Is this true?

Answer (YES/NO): YES